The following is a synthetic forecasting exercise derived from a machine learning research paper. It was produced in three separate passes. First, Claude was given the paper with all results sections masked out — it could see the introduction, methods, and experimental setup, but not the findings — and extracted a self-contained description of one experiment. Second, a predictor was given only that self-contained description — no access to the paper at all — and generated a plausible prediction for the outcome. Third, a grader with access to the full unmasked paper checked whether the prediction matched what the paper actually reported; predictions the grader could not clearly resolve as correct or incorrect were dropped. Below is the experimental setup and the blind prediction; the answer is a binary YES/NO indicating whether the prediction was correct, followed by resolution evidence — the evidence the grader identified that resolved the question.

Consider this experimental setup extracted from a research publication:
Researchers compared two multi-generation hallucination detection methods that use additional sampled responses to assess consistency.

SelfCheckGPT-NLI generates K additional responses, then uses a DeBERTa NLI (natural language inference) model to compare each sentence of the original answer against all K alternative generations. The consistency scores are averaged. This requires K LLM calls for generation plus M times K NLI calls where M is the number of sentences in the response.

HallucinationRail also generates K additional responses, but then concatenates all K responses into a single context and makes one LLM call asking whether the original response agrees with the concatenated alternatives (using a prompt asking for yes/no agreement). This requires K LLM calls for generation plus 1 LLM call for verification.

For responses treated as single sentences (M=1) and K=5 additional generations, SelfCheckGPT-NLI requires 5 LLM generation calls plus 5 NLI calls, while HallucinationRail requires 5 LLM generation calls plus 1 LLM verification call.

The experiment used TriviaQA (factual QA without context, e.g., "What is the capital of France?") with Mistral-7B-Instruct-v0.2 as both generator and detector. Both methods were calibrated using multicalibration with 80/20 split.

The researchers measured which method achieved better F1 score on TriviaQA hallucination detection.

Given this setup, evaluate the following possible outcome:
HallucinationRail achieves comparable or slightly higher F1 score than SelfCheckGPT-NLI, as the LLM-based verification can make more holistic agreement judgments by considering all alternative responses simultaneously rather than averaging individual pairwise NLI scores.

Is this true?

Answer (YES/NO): NO